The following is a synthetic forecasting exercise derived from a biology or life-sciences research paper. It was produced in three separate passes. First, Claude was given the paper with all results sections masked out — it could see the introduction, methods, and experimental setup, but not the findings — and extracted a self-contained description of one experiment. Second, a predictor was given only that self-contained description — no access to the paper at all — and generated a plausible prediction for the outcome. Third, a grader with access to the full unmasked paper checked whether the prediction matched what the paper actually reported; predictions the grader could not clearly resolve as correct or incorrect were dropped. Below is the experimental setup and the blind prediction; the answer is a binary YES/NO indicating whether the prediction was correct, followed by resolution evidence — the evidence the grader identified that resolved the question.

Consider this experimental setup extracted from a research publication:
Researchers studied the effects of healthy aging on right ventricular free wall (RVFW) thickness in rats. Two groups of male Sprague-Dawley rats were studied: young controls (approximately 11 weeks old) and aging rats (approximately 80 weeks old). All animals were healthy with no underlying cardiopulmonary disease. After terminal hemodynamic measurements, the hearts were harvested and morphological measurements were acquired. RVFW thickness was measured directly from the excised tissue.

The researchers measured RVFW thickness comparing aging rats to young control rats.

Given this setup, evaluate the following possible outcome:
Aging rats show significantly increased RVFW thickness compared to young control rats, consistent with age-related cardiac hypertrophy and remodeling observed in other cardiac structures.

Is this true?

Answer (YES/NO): YES